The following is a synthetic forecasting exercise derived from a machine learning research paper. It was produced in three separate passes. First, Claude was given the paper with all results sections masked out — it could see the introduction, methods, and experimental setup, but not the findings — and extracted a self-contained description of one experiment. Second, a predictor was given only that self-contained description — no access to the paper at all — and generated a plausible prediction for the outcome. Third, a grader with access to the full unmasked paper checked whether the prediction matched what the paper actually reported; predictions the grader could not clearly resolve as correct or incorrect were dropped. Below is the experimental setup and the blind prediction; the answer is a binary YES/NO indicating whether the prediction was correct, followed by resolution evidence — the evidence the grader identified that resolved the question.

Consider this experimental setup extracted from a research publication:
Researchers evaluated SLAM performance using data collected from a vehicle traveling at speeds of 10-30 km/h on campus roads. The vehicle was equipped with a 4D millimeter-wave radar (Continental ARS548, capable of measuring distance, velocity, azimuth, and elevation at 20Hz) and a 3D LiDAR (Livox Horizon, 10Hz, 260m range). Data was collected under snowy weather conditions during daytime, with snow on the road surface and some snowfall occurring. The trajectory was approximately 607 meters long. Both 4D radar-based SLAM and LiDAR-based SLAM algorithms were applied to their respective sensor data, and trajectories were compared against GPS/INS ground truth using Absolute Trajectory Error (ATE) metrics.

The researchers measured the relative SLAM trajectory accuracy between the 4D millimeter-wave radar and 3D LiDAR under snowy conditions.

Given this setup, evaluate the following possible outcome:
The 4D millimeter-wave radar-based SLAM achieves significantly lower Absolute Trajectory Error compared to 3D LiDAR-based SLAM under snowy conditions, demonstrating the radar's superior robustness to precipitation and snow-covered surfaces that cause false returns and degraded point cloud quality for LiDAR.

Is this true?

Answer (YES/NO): NO